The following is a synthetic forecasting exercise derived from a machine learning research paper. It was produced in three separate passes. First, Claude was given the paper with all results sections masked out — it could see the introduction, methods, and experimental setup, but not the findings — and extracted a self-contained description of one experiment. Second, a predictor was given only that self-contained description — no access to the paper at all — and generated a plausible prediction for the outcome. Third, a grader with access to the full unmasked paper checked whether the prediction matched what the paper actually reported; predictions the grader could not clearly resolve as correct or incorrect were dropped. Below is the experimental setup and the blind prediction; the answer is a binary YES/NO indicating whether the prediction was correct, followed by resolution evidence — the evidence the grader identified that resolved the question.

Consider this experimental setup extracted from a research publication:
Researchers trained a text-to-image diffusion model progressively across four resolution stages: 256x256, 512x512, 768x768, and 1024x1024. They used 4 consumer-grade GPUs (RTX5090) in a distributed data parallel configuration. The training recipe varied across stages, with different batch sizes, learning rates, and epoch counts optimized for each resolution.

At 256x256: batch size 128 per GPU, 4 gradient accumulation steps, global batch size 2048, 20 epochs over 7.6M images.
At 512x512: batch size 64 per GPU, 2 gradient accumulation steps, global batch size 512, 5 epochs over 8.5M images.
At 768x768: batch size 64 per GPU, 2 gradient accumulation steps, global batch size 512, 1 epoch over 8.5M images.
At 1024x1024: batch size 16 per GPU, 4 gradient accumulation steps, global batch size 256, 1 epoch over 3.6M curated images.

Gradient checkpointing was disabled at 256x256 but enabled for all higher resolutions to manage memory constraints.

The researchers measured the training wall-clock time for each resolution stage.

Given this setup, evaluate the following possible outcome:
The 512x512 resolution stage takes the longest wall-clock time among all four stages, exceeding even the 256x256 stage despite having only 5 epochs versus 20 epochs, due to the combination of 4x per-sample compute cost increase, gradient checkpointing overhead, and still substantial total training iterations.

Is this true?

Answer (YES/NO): NO